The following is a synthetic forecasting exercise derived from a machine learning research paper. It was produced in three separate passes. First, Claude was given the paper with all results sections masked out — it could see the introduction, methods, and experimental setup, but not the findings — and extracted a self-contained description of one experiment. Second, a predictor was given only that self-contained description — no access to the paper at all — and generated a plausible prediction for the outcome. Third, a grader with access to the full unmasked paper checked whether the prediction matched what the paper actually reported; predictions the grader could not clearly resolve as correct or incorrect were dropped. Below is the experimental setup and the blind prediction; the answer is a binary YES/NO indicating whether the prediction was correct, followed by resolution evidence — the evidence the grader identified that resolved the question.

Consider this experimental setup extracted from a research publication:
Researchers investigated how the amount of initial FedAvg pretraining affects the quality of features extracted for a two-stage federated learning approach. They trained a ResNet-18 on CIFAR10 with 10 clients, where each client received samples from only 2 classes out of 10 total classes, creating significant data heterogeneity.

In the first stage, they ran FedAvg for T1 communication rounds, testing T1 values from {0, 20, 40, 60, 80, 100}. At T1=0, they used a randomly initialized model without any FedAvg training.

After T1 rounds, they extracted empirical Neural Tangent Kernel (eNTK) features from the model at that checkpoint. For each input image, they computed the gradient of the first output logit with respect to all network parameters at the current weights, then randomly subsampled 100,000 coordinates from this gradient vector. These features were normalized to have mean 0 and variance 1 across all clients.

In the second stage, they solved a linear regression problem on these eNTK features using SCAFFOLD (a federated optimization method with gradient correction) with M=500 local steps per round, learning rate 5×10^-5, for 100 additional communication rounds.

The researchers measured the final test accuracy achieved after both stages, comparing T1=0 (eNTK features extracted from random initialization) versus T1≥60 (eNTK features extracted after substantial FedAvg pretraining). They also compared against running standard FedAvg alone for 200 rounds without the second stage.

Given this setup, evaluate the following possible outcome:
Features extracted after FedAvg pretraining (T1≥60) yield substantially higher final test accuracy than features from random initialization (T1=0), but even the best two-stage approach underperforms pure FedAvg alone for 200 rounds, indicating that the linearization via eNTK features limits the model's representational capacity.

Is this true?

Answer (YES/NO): NO